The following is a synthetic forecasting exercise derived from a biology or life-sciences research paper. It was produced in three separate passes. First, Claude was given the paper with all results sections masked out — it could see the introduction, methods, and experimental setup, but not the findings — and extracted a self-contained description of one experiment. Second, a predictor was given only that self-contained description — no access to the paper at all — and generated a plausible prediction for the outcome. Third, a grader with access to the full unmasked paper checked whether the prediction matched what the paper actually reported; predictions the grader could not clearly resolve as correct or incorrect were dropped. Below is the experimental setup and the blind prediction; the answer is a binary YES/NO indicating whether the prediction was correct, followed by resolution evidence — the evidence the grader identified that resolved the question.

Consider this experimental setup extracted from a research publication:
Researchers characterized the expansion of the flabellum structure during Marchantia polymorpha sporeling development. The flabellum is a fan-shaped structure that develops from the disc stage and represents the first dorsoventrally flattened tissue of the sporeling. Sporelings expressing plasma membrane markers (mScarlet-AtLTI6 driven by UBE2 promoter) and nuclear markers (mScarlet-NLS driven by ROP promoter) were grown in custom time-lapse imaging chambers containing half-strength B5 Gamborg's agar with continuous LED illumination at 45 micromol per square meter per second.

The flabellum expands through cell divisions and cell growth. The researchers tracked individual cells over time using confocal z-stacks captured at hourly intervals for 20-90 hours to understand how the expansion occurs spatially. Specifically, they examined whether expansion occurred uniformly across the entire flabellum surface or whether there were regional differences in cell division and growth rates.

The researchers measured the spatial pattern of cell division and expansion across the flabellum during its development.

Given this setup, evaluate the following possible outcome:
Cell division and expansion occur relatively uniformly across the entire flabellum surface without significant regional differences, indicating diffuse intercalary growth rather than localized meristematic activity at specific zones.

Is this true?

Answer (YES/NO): NO